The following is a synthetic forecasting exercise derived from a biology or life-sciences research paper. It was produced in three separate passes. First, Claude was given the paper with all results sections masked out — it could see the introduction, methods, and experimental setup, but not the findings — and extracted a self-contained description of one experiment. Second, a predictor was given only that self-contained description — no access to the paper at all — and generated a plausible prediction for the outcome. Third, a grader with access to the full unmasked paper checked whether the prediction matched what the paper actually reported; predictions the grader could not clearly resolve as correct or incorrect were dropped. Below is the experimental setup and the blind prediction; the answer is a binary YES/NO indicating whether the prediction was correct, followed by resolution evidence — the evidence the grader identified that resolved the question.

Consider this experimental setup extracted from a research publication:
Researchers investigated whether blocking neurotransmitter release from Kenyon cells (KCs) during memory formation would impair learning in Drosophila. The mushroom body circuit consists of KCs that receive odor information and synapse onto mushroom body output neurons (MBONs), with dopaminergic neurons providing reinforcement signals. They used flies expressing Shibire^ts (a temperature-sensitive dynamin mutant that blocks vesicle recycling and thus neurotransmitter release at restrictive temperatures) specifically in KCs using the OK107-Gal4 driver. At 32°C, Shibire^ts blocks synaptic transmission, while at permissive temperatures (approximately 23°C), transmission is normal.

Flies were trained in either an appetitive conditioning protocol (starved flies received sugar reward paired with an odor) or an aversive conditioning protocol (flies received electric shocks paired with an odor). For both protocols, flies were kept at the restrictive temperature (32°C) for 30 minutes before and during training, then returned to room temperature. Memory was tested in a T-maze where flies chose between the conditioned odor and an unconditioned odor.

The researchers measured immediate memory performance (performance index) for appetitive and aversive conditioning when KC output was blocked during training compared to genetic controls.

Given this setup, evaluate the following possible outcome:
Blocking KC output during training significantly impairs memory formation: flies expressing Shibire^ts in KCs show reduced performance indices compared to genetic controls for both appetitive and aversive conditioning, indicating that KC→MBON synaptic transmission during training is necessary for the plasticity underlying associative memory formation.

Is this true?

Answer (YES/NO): NO